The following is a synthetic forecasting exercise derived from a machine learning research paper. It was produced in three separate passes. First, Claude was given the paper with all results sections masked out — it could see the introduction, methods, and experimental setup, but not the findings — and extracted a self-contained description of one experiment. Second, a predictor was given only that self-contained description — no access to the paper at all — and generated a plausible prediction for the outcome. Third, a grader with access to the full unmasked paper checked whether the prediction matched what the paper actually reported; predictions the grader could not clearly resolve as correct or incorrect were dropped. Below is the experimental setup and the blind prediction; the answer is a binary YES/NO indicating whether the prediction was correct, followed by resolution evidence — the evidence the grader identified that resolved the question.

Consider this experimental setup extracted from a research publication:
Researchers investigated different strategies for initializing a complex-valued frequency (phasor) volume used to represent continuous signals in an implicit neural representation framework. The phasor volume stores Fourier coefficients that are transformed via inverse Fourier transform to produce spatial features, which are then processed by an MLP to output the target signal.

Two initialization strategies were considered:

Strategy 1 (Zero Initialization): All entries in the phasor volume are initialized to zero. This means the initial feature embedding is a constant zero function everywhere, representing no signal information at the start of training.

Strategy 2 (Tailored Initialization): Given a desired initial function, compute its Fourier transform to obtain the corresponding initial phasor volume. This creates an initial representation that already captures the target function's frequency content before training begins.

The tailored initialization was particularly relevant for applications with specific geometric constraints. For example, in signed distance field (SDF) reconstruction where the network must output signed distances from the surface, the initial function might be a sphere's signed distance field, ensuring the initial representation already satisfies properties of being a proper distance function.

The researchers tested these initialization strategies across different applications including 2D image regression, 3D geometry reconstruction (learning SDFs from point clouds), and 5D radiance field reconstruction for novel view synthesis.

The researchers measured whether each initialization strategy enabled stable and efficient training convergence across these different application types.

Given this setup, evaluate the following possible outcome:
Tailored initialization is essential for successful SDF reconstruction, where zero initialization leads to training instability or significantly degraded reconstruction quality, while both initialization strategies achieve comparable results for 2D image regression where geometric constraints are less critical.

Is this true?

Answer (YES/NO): NO